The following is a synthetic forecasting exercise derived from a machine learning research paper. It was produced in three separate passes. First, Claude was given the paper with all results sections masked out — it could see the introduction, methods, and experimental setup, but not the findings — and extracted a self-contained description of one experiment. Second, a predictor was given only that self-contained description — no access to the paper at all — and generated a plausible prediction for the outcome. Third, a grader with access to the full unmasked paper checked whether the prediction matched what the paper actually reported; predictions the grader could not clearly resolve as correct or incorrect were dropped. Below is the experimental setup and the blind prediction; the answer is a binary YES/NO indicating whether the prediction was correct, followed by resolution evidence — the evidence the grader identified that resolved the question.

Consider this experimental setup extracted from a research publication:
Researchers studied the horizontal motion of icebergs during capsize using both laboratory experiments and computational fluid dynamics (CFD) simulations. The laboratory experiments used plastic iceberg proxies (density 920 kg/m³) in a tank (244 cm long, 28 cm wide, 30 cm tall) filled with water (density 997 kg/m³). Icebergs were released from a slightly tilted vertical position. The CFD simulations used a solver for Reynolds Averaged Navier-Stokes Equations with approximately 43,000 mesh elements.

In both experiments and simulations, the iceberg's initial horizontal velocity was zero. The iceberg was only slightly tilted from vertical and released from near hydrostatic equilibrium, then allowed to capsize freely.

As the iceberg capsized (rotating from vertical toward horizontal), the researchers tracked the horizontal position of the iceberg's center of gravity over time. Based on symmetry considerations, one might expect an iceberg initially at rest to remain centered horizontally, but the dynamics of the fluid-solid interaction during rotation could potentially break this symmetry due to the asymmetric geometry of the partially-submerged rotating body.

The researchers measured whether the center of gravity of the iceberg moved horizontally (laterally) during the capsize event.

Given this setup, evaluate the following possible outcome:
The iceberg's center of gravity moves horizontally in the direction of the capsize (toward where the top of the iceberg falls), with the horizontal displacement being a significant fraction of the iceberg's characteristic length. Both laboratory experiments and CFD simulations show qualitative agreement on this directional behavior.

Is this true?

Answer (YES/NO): YES